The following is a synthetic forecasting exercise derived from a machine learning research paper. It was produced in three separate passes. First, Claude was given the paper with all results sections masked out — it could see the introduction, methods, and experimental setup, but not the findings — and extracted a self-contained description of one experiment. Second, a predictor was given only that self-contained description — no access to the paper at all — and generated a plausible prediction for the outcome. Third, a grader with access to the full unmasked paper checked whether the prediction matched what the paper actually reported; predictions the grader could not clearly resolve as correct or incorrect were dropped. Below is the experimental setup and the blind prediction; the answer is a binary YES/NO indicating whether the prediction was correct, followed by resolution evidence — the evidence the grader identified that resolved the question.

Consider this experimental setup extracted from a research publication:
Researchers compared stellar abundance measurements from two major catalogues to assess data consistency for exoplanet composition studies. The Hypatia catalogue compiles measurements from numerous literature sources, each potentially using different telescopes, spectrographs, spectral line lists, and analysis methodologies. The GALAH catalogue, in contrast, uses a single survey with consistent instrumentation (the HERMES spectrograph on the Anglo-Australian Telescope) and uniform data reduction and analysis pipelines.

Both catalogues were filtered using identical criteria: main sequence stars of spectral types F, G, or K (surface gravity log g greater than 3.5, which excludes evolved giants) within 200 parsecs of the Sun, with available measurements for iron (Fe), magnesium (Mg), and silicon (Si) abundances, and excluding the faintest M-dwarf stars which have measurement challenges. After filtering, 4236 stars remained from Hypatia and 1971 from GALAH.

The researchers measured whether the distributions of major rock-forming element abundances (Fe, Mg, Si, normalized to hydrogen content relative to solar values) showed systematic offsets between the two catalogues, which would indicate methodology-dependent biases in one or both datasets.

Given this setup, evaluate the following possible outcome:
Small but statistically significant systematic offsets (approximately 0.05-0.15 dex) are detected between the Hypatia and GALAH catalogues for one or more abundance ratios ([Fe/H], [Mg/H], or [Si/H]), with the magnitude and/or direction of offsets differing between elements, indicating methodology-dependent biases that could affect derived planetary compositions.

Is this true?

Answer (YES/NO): NO